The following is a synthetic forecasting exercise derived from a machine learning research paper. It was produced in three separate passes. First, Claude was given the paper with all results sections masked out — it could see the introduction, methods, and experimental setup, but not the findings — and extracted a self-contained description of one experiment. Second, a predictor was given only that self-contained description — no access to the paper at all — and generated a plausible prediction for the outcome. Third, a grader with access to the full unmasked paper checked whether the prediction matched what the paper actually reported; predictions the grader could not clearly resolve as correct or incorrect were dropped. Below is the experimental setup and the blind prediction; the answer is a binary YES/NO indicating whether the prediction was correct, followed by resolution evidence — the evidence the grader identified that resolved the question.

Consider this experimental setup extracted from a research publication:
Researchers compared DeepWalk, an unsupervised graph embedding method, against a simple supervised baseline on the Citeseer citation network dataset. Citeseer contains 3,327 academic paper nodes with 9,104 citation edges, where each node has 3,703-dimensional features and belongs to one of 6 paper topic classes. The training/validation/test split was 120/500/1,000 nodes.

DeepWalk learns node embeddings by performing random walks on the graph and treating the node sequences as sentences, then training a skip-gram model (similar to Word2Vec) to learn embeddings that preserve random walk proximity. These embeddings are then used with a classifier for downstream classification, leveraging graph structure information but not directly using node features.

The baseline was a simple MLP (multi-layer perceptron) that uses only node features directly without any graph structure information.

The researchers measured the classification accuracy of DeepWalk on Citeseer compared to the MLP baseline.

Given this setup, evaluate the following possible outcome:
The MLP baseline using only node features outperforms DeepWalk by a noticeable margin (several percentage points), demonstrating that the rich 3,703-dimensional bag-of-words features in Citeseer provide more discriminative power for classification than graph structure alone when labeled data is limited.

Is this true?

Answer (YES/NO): YES